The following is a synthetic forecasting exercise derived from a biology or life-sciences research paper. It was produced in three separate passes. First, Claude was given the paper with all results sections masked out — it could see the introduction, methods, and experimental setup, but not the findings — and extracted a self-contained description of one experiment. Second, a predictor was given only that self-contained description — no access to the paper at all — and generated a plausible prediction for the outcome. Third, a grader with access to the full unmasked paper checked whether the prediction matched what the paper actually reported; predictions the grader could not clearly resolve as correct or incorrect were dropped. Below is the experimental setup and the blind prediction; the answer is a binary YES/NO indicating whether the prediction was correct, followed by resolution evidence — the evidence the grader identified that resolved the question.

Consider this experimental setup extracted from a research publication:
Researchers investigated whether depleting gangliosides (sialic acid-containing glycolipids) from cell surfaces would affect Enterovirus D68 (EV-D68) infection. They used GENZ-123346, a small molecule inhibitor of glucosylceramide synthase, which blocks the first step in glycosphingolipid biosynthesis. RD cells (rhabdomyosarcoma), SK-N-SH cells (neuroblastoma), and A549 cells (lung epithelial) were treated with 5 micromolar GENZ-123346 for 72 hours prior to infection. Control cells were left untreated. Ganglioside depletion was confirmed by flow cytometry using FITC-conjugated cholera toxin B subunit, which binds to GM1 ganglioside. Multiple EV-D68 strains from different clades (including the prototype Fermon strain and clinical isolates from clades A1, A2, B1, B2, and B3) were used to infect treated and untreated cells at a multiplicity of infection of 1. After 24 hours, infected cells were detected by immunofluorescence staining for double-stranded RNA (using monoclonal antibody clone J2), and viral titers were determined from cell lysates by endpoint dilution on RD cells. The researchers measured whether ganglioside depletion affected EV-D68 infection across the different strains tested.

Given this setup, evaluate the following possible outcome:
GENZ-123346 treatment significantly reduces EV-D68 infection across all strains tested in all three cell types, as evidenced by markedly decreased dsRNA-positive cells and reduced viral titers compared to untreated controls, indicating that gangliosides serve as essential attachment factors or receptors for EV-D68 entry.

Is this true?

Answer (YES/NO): NO